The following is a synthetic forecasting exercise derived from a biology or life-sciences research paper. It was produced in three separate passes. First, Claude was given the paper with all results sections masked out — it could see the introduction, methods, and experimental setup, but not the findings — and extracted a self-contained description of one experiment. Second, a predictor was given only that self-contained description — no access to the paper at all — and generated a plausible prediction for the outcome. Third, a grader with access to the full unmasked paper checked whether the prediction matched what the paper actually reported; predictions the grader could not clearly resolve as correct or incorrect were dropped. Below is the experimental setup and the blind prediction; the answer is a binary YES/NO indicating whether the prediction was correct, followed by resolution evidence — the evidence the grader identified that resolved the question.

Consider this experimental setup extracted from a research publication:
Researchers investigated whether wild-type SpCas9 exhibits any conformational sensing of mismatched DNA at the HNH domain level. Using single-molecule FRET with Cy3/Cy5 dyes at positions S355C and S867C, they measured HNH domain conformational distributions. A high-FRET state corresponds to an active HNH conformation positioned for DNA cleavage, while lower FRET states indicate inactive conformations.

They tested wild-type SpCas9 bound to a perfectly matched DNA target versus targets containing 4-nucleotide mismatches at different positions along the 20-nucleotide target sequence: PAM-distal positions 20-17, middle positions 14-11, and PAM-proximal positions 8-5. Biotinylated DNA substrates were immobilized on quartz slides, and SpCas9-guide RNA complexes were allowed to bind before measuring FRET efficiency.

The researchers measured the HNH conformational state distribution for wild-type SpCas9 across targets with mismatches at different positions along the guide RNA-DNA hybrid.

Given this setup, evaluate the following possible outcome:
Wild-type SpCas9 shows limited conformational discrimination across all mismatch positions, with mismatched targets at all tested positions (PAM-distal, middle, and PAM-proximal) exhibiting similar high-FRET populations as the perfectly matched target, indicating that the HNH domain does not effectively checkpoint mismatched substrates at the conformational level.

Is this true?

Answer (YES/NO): YES